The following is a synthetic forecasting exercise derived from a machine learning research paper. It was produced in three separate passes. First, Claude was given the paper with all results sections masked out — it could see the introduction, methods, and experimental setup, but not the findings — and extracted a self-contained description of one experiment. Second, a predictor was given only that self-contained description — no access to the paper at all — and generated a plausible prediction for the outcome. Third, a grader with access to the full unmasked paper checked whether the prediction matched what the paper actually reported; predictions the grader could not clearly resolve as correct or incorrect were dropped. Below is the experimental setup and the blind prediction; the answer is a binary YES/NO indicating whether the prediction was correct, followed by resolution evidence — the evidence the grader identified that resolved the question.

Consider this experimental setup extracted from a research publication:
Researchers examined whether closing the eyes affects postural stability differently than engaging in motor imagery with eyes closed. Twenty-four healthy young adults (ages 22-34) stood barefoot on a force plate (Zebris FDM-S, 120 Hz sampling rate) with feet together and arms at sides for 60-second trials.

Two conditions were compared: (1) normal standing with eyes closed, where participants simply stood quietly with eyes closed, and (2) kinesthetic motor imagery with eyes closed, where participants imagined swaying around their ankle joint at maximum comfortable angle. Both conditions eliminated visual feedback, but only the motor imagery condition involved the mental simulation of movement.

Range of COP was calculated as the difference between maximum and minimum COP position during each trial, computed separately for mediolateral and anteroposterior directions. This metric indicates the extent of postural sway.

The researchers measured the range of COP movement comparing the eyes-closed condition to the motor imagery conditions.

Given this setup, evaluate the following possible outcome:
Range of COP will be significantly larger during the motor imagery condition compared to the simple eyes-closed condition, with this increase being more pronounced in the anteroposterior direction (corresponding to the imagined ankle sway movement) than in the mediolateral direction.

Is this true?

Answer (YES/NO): NO